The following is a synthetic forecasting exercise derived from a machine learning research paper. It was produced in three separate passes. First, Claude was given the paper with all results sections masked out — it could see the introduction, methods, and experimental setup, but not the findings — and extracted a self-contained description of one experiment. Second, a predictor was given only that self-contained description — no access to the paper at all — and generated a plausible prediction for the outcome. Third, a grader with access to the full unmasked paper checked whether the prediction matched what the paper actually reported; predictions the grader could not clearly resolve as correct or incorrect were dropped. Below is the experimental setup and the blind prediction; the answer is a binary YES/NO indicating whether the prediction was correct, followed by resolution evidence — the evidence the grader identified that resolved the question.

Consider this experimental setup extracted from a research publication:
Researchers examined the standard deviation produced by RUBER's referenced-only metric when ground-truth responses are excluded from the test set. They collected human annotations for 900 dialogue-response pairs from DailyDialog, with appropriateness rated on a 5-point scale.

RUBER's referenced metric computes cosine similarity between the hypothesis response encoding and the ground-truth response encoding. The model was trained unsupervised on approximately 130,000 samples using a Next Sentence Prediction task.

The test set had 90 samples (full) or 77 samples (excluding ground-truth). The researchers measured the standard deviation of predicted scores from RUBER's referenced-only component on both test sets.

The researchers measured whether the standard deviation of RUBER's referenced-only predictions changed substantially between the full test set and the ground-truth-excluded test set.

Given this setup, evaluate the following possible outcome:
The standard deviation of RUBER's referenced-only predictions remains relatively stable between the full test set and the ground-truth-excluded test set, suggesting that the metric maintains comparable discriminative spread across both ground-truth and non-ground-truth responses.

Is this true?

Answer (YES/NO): NO